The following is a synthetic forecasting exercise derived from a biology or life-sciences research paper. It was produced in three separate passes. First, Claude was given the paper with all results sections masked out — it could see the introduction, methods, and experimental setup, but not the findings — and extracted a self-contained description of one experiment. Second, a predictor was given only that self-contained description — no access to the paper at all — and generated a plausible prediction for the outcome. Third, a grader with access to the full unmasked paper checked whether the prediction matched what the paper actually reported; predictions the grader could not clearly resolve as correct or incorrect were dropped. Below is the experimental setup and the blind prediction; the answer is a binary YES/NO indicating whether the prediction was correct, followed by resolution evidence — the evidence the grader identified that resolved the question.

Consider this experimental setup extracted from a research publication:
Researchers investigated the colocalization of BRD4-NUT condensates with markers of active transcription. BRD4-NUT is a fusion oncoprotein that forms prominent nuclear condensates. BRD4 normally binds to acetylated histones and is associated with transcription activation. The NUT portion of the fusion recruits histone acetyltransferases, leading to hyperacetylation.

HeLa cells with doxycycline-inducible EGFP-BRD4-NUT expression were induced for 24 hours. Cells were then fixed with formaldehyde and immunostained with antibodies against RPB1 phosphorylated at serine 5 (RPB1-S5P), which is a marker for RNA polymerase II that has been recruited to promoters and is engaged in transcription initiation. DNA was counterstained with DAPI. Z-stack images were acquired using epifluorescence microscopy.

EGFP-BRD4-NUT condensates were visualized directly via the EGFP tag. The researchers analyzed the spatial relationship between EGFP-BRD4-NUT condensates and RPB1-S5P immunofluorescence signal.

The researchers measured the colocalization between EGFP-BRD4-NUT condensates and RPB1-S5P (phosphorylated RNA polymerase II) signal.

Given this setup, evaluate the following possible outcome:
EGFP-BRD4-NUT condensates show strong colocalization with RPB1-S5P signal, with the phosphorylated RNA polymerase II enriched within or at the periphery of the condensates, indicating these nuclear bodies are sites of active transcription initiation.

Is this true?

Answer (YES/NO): YES